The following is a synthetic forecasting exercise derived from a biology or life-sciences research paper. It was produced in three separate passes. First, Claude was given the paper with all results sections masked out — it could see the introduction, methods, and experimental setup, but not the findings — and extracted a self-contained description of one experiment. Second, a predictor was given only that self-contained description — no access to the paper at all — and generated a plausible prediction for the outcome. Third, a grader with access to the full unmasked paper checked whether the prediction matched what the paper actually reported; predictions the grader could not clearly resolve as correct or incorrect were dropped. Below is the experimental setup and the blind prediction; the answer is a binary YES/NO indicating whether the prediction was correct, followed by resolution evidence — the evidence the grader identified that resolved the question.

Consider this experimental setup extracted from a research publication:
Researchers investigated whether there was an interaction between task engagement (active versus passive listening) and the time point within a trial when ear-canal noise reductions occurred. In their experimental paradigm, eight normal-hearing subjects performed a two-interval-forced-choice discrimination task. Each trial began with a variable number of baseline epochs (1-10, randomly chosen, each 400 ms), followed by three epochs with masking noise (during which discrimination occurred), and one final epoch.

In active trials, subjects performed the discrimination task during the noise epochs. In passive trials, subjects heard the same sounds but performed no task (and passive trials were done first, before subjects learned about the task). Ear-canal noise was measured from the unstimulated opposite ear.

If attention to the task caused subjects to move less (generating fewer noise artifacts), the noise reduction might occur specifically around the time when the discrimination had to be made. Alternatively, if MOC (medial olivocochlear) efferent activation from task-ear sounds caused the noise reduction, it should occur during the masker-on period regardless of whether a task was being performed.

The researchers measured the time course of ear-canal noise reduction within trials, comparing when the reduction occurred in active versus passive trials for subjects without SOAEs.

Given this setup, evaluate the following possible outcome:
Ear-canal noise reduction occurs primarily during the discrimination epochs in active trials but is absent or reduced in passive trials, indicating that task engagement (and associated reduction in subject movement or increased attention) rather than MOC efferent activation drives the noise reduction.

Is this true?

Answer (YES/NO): YES